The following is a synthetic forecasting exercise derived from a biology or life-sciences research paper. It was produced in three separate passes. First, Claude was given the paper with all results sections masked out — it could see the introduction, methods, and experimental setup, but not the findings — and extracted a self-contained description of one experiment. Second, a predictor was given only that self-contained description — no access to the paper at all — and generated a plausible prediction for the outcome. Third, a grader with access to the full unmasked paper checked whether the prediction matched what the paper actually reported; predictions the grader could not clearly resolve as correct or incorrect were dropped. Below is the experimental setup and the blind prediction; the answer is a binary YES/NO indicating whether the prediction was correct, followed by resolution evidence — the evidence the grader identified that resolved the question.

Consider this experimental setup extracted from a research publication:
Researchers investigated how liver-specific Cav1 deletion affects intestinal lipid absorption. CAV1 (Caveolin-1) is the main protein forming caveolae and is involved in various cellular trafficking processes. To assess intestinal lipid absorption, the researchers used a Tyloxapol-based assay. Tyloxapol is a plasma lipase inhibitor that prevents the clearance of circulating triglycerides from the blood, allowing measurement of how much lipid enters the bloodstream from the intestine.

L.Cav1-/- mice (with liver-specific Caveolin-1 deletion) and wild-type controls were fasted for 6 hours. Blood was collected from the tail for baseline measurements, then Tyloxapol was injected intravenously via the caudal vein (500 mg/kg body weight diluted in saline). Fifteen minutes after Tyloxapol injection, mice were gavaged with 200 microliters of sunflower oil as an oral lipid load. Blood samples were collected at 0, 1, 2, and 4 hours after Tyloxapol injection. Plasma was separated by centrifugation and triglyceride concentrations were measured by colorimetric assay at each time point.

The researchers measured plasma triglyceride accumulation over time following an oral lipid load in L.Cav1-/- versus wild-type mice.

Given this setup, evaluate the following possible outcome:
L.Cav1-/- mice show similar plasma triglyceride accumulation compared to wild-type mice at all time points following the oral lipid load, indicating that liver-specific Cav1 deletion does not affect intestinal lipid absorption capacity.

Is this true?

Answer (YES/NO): NO